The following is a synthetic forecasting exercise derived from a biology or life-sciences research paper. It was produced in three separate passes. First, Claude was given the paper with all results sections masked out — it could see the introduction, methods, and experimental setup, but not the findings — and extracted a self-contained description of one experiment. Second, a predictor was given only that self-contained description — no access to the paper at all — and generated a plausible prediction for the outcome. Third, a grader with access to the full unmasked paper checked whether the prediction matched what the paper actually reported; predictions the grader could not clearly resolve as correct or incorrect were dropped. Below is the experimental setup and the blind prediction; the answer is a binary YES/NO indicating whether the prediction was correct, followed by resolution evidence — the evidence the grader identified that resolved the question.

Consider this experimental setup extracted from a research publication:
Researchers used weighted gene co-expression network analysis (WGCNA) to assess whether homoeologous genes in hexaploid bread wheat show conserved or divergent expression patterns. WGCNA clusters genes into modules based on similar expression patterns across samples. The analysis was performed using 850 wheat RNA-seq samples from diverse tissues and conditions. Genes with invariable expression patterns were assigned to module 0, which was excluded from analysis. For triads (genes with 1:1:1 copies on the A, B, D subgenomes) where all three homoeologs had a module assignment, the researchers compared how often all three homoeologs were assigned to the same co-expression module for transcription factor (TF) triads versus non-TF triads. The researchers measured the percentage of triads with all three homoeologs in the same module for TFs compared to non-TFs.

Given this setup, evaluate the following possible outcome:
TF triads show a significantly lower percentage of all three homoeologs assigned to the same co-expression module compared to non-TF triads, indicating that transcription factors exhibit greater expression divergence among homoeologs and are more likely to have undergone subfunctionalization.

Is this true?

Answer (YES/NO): NO